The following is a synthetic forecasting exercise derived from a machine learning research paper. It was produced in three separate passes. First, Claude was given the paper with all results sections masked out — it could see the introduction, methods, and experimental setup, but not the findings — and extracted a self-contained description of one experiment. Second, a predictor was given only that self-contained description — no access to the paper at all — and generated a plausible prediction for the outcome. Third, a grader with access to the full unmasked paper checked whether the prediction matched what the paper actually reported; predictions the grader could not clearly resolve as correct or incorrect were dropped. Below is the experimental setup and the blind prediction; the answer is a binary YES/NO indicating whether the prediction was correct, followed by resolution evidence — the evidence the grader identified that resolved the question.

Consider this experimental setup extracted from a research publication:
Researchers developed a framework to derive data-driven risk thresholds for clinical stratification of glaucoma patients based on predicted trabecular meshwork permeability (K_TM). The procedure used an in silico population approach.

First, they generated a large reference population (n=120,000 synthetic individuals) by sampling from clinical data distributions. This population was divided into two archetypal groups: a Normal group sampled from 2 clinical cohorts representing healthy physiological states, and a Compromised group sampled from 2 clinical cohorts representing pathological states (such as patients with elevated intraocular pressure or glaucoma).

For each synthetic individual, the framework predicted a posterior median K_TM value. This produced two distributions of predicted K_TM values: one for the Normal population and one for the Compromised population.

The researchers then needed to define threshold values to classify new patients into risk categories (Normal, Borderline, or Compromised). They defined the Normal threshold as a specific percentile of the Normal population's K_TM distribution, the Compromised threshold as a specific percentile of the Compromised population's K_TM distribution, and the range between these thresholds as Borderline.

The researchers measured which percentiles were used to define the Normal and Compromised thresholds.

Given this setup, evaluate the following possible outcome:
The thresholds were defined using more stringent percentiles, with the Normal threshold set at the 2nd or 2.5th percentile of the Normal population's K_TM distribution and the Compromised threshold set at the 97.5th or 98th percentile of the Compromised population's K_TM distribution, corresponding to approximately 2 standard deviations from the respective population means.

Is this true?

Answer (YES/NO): NO